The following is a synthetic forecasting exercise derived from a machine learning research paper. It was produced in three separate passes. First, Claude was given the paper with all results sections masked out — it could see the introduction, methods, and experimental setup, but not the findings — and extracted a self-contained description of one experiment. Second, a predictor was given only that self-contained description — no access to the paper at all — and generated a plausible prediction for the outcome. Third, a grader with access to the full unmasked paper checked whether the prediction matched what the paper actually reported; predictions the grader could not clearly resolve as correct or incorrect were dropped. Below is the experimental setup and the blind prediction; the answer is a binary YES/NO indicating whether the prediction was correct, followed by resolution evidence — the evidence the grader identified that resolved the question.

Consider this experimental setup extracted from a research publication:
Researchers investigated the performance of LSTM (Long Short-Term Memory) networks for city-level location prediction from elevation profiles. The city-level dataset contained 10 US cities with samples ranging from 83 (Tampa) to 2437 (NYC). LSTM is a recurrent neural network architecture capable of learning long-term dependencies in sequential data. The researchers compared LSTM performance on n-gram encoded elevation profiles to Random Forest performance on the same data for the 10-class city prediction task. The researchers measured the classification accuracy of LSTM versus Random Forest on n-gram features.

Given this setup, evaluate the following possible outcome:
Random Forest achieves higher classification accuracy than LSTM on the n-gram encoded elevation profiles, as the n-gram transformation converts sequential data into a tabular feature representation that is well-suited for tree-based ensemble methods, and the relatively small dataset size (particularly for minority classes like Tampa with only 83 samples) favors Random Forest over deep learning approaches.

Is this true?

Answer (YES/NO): YES